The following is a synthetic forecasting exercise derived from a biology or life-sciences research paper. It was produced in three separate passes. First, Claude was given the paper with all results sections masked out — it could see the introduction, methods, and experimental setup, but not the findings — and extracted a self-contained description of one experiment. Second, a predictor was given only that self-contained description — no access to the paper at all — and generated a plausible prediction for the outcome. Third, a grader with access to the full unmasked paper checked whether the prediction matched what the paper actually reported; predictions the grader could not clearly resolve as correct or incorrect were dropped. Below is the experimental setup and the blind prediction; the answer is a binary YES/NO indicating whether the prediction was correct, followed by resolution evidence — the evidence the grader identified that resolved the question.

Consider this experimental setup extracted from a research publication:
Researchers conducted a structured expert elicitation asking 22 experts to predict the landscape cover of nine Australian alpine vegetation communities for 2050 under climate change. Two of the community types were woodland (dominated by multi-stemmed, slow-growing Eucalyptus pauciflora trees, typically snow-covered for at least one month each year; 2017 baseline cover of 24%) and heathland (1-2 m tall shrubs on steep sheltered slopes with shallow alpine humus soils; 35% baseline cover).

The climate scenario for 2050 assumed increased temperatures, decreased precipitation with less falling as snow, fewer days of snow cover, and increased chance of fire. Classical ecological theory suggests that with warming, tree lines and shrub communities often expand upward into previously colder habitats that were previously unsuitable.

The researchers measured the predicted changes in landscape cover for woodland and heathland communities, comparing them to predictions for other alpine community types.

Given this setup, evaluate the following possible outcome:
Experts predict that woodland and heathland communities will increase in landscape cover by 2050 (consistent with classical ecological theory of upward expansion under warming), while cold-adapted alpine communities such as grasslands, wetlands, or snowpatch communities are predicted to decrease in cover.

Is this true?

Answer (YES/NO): YES